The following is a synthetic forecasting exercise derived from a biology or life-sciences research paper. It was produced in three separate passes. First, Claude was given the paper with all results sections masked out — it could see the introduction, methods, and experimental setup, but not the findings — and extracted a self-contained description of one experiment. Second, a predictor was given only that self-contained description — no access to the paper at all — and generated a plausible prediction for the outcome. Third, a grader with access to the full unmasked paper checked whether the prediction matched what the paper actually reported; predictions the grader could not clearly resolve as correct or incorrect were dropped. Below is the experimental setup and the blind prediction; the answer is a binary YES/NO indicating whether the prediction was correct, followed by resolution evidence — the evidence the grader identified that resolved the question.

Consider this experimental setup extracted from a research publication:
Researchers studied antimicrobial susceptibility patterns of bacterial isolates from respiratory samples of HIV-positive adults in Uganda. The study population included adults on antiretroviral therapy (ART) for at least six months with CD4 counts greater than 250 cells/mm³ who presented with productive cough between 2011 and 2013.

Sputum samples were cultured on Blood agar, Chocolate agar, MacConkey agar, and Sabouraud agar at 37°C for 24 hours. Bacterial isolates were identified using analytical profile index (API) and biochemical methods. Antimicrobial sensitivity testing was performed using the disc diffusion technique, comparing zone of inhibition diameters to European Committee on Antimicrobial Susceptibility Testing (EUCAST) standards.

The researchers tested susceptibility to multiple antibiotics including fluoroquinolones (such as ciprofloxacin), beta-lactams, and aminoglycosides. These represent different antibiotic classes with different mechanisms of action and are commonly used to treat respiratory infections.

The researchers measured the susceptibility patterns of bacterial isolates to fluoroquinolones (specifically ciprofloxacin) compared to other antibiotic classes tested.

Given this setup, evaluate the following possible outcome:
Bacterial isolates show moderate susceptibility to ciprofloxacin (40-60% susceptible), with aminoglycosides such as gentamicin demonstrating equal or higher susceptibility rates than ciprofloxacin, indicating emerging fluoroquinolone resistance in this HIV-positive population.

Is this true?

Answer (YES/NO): NO